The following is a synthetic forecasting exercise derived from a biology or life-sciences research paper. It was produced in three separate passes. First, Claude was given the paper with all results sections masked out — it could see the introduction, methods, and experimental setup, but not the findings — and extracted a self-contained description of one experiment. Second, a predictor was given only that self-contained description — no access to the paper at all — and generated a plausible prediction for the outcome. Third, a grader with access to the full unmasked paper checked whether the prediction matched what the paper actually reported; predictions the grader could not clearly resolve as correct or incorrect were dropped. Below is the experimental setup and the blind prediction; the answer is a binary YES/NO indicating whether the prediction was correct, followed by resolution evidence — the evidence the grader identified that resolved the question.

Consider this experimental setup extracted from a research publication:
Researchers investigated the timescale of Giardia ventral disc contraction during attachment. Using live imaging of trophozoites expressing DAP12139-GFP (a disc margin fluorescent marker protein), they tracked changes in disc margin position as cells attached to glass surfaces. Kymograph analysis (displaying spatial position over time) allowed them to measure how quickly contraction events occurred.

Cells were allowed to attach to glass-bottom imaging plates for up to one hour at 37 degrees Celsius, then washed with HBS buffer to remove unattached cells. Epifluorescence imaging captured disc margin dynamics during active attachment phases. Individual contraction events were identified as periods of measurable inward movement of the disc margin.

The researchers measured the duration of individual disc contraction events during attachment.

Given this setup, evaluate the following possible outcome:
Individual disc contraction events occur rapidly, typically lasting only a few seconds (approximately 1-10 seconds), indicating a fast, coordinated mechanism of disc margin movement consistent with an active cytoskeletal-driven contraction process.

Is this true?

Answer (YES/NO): NO